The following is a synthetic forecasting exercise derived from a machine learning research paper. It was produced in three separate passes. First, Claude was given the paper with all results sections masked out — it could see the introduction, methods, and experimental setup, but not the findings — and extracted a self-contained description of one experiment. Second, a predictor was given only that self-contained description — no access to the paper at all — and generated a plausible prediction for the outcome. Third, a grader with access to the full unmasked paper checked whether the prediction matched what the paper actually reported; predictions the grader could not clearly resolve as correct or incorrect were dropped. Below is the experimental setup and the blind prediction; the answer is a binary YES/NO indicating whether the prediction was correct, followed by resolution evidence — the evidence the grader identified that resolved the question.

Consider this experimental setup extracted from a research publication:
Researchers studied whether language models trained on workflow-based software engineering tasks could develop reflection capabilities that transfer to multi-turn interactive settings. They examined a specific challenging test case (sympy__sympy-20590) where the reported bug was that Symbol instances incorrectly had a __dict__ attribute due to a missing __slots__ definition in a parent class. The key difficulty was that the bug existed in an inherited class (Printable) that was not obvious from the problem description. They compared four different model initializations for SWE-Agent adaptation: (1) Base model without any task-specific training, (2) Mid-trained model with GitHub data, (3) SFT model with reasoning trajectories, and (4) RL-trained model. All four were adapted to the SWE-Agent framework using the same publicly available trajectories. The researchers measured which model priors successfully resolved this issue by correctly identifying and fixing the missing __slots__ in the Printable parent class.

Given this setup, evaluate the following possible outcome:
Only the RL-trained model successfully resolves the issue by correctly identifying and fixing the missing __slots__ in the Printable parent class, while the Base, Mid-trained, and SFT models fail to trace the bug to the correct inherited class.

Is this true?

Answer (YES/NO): YES